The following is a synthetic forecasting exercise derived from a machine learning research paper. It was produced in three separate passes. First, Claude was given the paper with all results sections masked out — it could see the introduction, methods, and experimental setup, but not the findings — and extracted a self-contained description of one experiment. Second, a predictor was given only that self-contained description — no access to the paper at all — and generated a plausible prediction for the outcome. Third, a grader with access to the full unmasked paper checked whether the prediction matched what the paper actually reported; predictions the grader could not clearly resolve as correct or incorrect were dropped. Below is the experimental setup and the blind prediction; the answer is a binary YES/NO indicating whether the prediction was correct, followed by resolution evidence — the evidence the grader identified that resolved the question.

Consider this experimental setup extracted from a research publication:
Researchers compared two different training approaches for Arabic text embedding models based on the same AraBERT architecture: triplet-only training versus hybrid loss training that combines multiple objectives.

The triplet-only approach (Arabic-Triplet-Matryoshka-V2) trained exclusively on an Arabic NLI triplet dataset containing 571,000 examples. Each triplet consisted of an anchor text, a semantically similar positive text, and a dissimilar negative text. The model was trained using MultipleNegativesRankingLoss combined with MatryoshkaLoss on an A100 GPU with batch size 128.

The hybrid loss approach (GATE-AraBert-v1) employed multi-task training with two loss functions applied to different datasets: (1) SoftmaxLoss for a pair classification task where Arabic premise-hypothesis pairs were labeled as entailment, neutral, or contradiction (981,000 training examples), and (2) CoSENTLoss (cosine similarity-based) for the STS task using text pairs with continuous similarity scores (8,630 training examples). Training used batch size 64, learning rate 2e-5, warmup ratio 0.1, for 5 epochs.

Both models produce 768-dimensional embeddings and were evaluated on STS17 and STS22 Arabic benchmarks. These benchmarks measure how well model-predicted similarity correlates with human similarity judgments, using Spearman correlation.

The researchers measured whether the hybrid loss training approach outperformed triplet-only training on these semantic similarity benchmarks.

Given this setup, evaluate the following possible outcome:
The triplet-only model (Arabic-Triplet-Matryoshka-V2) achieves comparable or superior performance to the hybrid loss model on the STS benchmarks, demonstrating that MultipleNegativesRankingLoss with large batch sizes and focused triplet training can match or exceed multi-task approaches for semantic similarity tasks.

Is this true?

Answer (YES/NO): YES